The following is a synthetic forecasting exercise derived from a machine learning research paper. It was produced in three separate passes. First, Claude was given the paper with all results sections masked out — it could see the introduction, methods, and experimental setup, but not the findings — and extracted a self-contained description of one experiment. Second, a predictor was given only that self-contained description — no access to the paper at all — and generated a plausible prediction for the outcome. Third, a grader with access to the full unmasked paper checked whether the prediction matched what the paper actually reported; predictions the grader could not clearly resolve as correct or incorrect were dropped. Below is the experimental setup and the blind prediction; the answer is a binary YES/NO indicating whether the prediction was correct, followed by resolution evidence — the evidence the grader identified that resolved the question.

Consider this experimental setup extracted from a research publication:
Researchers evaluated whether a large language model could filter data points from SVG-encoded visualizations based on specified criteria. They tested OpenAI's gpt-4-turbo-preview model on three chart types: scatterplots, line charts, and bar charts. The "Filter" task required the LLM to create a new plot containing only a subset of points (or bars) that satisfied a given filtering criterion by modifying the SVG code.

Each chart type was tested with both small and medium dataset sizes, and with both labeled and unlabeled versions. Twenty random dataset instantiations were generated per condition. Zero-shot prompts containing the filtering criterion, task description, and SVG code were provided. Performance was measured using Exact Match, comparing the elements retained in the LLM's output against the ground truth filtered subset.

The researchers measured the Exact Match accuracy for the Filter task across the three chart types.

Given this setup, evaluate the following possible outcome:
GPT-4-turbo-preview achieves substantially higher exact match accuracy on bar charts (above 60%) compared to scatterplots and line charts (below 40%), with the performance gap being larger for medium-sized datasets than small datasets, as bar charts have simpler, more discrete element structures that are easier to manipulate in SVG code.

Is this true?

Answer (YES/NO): NO